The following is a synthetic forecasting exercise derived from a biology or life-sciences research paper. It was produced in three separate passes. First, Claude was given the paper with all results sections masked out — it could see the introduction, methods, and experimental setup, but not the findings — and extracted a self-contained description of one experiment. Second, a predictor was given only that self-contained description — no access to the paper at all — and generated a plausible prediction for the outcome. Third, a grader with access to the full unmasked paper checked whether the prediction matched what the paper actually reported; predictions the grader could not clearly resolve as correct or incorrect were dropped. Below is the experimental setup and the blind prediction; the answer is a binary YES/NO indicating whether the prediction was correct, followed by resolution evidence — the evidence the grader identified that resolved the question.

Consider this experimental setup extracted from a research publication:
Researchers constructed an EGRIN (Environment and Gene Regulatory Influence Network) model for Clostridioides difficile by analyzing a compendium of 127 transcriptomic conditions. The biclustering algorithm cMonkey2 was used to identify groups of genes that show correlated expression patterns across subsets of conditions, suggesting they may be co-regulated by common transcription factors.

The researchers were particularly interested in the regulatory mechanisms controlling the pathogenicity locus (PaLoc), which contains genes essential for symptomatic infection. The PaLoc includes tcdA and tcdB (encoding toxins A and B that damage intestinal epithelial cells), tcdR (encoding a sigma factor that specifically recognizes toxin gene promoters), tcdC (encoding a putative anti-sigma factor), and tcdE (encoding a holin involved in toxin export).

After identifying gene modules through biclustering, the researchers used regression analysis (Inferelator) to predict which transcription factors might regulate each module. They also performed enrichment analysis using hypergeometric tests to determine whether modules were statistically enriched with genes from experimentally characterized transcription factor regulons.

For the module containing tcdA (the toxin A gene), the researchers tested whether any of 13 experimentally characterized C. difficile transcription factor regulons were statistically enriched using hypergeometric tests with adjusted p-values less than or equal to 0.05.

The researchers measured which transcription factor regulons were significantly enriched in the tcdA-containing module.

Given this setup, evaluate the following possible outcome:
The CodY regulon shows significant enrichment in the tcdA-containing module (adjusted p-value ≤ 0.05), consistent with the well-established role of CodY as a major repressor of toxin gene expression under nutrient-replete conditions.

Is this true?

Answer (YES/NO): YES